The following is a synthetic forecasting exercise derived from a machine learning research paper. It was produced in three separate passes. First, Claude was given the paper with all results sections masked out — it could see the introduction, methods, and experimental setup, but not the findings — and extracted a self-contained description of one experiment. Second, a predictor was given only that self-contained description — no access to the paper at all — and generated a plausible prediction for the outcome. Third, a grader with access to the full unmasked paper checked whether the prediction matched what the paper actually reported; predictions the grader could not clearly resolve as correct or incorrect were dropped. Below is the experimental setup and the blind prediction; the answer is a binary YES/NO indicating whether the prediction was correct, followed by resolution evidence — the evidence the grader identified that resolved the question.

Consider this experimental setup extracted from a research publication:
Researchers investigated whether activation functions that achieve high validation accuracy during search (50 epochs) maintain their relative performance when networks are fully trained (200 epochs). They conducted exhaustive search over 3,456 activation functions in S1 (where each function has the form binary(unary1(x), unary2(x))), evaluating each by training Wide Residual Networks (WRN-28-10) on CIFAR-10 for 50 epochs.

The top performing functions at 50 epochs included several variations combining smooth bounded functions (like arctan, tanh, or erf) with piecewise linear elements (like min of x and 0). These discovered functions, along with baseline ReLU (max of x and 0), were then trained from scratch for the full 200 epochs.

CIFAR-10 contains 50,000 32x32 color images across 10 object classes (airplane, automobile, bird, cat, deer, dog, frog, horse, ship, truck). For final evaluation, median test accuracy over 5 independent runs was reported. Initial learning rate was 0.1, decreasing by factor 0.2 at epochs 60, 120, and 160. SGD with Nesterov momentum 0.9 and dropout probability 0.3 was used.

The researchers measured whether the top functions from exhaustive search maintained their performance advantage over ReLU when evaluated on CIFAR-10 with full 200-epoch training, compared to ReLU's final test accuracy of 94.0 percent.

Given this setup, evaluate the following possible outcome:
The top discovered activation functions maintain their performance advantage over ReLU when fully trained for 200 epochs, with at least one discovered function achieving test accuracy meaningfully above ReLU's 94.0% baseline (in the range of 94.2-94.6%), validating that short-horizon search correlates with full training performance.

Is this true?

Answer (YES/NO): NO